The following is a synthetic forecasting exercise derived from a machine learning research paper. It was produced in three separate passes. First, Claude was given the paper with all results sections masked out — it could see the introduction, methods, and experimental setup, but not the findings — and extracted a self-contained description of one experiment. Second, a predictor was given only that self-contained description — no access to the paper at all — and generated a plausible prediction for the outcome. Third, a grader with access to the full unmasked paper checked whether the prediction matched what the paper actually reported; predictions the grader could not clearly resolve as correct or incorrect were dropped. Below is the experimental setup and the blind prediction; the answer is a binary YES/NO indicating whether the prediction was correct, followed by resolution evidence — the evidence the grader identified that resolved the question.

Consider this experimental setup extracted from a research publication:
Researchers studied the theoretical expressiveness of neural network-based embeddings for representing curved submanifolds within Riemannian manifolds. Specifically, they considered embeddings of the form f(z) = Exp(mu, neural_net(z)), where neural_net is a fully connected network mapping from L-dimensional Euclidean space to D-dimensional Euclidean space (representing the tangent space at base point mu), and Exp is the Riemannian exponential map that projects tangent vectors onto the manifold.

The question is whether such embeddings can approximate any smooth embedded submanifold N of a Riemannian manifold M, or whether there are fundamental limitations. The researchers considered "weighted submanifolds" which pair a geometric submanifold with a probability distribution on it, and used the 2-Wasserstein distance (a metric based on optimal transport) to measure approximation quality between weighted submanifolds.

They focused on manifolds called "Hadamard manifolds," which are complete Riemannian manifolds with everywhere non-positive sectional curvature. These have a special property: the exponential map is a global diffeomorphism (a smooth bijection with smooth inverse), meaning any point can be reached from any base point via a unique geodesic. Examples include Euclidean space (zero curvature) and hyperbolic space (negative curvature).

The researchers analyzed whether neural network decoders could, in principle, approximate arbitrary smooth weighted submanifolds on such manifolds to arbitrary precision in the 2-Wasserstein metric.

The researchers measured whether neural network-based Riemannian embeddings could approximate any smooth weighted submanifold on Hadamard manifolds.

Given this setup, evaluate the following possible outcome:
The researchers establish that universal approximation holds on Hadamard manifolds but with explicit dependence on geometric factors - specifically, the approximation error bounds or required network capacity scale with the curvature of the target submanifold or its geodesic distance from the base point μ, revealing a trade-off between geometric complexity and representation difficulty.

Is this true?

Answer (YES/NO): NO